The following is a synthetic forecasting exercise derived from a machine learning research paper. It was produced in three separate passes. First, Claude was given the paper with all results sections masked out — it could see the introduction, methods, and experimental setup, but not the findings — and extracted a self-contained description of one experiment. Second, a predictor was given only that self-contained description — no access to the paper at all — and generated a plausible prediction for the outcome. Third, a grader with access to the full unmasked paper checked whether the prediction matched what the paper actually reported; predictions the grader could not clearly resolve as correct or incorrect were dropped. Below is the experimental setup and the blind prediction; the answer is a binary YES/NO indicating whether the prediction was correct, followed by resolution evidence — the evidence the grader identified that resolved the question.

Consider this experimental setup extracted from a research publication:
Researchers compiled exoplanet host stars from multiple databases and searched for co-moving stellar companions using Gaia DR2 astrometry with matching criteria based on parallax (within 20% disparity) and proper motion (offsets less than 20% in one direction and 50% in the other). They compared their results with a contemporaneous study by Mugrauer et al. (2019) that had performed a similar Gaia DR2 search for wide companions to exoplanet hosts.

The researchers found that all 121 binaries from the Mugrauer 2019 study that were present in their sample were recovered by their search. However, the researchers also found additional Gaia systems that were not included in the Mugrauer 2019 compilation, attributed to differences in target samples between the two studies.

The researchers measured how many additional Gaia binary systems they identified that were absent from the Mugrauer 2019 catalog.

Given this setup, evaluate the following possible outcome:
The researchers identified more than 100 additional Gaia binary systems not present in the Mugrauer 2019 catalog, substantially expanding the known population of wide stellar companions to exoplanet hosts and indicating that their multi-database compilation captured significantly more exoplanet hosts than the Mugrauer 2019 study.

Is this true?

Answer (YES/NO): NO